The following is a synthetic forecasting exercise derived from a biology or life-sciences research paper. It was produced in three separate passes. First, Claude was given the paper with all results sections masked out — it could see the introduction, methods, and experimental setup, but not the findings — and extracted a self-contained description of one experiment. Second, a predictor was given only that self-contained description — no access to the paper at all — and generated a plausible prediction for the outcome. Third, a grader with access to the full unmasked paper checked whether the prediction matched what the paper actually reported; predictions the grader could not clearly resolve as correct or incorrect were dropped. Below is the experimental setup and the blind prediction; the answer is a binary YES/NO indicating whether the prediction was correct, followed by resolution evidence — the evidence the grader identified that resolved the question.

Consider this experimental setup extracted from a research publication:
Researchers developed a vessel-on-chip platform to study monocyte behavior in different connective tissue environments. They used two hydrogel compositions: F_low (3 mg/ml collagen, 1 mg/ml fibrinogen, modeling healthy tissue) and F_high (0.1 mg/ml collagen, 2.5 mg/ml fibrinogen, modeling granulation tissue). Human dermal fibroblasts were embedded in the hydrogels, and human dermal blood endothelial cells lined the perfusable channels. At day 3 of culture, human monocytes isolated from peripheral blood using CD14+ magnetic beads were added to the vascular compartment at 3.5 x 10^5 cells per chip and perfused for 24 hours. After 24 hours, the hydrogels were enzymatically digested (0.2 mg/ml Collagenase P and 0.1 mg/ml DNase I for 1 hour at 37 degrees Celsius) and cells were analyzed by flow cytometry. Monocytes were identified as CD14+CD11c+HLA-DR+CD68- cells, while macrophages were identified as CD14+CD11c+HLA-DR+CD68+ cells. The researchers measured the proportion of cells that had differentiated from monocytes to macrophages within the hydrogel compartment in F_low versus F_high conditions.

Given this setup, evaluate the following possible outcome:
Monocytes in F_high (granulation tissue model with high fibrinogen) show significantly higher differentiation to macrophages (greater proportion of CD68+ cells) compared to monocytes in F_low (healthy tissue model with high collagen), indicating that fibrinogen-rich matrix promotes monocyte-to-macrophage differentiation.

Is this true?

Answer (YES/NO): NO